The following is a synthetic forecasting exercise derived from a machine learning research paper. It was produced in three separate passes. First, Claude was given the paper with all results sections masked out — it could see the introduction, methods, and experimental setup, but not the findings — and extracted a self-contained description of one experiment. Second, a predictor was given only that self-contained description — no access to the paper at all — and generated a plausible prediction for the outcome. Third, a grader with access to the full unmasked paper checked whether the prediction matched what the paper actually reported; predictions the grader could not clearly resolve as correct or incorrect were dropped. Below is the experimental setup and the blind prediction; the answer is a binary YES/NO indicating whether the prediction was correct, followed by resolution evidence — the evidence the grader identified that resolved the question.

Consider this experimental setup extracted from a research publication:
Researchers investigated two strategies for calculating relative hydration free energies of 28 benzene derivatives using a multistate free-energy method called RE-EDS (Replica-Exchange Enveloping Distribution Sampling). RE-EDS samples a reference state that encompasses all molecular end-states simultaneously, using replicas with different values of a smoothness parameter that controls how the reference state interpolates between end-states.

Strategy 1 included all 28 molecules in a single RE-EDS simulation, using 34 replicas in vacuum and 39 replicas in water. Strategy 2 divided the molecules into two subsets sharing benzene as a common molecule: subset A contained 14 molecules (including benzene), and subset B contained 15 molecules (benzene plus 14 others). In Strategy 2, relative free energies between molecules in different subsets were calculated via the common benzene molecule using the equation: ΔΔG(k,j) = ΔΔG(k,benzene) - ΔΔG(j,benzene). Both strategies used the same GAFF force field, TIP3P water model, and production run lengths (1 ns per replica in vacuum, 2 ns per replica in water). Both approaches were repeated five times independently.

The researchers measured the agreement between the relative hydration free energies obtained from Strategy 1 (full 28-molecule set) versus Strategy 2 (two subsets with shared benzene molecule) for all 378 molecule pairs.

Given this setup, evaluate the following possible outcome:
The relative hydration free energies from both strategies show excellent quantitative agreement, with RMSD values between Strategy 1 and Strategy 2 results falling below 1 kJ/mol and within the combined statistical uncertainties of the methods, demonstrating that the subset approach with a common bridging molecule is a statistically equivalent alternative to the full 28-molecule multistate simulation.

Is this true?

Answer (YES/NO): YES